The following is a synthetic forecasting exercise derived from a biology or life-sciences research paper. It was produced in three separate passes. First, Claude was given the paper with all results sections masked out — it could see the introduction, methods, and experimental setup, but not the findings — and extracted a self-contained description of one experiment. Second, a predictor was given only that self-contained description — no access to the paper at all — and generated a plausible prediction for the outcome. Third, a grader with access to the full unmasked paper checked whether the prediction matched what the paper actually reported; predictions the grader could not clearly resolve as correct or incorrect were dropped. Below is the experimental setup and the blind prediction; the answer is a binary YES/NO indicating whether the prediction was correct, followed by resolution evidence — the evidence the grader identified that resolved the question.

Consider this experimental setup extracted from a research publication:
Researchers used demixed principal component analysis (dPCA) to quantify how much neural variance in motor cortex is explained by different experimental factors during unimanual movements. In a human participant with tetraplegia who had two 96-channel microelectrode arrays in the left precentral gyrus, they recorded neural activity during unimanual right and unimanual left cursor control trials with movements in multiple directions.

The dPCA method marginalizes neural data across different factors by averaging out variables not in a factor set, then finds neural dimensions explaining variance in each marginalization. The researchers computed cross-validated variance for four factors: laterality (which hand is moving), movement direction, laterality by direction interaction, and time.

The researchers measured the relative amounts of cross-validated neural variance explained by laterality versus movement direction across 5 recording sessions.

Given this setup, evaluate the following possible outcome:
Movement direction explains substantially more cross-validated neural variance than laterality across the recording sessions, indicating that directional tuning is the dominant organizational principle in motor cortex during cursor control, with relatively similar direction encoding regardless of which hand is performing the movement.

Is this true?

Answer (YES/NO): NO